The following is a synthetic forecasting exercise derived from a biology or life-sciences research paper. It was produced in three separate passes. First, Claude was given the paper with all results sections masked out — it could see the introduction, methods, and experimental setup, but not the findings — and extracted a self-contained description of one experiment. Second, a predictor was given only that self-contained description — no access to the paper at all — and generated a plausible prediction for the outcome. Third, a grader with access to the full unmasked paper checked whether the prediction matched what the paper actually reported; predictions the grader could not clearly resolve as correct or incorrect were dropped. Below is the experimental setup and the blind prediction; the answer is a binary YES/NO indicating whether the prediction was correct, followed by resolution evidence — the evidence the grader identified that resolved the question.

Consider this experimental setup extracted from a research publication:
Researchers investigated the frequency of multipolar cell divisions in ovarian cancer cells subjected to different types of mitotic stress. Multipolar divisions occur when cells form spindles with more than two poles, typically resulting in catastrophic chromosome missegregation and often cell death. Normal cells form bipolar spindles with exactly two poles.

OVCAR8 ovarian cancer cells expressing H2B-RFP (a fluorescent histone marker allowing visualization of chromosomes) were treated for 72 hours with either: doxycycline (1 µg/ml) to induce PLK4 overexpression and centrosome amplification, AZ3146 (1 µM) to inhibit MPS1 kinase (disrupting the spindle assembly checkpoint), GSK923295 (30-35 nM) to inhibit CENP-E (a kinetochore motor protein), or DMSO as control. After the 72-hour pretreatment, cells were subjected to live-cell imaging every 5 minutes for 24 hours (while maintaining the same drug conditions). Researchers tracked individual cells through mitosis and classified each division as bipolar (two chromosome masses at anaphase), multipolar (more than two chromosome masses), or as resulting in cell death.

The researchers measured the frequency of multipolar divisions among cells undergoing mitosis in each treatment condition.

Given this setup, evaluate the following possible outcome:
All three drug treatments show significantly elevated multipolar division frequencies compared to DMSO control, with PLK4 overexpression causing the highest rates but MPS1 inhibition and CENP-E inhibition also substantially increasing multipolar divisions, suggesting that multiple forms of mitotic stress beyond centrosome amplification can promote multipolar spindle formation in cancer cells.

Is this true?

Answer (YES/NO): NO